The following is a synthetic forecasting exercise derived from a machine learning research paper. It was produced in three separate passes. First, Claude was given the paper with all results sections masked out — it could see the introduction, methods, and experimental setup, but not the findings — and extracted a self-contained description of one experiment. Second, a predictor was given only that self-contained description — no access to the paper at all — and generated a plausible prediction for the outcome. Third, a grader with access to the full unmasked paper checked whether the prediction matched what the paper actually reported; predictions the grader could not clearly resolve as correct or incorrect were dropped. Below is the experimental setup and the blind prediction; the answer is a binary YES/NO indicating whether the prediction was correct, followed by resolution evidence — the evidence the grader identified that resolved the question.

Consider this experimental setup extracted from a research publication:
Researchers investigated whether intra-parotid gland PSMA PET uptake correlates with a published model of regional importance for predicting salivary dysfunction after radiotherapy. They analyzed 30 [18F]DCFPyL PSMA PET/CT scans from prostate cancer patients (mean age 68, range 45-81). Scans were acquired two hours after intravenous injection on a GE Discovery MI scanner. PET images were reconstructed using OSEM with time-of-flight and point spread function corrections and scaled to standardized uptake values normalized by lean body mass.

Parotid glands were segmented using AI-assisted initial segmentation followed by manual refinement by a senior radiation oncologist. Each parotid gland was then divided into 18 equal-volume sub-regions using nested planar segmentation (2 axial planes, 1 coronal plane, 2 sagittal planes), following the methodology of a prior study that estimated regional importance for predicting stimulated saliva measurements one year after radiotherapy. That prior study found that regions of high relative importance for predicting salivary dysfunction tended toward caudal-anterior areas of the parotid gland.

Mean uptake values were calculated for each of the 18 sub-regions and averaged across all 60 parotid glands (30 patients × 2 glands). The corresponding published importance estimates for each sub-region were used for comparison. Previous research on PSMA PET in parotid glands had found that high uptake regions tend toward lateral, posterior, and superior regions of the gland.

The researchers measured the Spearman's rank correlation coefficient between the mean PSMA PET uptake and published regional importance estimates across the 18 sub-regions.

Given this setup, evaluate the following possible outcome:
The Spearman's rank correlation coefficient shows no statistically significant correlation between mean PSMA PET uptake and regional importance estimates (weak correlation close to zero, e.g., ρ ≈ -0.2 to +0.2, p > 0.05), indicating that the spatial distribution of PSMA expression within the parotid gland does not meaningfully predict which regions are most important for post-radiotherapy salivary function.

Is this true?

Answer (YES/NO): NO